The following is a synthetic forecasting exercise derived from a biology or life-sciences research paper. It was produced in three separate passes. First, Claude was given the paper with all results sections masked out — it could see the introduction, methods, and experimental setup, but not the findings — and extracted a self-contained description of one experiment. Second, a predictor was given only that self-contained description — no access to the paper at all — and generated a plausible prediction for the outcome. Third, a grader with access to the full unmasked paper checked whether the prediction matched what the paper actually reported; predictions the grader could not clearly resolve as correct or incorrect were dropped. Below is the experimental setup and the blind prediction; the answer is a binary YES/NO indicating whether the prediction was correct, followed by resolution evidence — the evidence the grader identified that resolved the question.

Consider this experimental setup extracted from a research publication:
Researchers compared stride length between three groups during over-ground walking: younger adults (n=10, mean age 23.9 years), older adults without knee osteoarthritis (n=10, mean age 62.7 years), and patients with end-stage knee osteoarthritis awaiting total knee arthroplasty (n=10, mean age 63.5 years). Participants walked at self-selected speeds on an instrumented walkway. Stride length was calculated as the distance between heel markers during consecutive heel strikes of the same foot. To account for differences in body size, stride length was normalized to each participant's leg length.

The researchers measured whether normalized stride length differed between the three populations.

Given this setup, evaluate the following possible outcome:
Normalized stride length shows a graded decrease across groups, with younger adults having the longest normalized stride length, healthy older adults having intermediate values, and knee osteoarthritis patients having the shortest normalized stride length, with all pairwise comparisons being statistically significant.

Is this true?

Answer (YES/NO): NO